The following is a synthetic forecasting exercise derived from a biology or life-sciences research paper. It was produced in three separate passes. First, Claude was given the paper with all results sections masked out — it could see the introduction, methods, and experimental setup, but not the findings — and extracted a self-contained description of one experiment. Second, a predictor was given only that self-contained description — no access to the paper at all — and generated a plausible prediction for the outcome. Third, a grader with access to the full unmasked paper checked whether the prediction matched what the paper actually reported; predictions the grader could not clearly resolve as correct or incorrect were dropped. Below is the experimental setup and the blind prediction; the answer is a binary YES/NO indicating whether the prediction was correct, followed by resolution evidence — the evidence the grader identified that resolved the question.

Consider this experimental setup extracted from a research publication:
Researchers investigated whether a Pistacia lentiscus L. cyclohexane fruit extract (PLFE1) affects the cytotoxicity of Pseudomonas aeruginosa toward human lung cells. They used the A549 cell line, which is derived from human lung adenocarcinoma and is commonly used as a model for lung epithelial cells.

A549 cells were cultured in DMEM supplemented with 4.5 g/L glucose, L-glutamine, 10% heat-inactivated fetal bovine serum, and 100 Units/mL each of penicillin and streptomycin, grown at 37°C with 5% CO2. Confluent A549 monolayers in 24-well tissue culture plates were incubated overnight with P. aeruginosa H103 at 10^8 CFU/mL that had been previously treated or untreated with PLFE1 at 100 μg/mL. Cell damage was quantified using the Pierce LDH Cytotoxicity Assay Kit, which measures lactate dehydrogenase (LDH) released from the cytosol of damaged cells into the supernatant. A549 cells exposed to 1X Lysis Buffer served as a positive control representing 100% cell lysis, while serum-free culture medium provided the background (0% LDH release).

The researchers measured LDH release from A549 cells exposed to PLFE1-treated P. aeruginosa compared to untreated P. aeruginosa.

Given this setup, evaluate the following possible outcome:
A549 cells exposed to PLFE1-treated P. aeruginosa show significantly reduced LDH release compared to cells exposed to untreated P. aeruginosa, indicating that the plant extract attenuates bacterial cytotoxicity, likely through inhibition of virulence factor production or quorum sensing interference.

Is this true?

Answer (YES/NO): YES